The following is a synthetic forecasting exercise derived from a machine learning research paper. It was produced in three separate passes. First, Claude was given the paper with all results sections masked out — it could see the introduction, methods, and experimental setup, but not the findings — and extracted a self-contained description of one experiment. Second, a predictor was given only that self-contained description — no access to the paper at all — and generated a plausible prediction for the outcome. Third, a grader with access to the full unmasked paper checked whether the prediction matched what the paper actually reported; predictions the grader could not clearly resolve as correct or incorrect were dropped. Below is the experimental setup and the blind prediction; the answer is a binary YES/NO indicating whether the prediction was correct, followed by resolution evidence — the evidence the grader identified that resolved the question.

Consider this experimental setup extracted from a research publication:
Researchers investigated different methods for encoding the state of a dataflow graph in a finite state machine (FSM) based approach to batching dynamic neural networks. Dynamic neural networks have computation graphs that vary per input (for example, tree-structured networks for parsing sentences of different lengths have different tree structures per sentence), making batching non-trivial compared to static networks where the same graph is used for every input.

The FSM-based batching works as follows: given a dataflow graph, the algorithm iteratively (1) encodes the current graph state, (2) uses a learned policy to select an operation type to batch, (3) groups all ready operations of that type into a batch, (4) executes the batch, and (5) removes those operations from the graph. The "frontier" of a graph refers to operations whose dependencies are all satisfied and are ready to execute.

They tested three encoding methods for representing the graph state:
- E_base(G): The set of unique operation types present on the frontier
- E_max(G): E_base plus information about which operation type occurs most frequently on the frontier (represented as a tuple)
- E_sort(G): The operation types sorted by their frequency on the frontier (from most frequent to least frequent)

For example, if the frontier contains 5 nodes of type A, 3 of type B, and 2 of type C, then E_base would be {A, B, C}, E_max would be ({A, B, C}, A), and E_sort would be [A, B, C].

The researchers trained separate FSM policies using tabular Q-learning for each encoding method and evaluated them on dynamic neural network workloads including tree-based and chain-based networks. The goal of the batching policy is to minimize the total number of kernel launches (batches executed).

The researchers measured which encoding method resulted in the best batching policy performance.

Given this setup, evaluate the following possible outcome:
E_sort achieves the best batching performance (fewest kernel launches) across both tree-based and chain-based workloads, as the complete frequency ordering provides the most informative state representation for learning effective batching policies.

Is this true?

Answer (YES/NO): YES